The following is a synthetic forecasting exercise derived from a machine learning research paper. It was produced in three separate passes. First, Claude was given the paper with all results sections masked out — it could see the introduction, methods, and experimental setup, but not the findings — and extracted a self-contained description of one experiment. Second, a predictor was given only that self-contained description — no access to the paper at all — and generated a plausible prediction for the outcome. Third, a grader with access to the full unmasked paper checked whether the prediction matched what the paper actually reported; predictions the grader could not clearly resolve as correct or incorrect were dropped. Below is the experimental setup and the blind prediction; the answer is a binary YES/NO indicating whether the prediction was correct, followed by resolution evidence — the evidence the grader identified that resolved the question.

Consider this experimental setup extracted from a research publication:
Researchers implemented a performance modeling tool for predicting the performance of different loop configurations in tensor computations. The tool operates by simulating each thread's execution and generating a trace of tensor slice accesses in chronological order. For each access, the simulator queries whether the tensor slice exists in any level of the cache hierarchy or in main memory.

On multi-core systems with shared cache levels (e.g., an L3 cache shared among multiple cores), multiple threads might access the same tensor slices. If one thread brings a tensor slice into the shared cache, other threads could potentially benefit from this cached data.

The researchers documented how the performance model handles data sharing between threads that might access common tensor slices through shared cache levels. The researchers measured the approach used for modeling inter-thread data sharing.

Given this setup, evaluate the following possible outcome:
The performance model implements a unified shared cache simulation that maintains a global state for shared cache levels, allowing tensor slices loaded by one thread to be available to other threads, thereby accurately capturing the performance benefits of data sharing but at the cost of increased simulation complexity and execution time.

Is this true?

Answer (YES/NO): NO